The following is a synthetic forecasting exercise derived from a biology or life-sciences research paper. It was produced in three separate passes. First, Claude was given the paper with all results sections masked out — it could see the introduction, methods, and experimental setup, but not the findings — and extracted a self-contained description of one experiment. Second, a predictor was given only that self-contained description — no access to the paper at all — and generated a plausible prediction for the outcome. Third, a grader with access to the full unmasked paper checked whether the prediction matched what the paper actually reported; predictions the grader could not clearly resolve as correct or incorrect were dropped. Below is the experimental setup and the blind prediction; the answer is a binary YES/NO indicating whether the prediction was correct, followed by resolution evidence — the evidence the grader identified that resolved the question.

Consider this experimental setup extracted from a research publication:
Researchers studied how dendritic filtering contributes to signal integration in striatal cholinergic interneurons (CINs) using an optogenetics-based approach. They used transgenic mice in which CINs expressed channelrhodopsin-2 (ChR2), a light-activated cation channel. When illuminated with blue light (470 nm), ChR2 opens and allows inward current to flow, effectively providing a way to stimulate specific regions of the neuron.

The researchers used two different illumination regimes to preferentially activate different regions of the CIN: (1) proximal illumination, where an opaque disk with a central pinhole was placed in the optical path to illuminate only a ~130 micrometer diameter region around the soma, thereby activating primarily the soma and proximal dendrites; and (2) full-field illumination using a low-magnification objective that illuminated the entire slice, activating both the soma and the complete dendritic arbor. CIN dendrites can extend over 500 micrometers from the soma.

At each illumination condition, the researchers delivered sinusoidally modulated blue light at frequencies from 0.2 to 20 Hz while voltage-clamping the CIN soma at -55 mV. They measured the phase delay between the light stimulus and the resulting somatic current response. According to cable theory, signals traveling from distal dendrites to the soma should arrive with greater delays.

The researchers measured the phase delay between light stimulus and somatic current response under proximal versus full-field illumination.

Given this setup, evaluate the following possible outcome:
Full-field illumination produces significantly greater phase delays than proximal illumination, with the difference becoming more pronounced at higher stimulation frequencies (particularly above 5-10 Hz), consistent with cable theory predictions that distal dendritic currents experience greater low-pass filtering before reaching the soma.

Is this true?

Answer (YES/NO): YES